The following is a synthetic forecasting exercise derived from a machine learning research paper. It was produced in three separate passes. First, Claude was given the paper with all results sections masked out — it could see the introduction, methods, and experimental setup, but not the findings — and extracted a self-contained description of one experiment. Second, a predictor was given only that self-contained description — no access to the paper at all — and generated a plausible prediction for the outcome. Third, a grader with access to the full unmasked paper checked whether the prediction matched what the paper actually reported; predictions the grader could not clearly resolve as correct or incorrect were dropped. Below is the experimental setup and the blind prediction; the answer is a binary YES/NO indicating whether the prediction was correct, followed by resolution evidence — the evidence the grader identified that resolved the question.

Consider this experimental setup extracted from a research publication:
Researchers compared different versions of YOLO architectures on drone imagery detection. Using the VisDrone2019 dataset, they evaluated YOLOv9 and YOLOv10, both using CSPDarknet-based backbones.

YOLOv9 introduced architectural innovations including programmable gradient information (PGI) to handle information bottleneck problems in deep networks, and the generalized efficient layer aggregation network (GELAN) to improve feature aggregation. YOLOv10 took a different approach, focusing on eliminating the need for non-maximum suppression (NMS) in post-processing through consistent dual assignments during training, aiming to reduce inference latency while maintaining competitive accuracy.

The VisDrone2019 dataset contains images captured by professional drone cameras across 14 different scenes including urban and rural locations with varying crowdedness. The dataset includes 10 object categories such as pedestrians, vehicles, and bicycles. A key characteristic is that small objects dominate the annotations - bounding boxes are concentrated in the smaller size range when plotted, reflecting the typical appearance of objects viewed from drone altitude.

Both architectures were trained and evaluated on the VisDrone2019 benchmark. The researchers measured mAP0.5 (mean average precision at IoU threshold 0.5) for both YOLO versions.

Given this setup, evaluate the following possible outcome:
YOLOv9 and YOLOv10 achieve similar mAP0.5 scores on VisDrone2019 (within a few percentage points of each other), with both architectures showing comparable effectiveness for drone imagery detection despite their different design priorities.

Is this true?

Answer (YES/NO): NO